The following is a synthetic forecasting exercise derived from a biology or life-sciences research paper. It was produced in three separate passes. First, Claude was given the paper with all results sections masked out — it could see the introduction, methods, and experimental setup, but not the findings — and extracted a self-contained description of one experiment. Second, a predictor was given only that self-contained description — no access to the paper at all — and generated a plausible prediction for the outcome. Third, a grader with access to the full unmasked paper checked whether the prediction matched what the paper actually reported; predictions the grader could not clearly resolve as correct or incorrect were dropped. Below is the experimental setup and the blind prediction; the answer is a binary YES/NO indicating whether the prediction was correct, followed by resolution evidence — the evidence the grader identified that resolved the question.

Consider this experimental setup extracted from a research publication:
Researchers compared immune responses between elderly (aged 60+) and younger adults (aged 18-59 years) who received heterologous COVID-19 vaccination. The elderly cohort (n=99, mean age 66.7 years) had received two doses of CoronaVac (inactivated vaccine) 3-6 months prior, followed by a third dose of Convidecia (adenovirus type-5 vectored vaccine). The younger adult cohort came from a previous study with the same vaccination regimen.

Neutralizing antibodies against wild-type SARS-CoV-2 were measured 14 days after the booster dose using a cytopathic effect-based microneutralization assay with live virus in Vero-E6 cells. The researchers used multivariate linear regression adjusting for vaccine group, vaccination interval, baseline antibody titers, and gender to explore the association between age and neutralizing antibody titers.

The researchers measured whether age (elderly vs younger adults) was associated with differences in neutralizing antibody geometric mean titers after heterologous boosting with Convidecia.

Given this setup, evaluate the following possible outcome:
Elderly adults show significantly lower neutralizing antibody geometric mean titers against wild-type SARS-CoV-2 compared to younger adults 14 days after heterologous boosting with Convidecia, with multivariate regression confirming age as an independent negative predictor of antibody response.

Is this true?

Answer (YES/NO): NO